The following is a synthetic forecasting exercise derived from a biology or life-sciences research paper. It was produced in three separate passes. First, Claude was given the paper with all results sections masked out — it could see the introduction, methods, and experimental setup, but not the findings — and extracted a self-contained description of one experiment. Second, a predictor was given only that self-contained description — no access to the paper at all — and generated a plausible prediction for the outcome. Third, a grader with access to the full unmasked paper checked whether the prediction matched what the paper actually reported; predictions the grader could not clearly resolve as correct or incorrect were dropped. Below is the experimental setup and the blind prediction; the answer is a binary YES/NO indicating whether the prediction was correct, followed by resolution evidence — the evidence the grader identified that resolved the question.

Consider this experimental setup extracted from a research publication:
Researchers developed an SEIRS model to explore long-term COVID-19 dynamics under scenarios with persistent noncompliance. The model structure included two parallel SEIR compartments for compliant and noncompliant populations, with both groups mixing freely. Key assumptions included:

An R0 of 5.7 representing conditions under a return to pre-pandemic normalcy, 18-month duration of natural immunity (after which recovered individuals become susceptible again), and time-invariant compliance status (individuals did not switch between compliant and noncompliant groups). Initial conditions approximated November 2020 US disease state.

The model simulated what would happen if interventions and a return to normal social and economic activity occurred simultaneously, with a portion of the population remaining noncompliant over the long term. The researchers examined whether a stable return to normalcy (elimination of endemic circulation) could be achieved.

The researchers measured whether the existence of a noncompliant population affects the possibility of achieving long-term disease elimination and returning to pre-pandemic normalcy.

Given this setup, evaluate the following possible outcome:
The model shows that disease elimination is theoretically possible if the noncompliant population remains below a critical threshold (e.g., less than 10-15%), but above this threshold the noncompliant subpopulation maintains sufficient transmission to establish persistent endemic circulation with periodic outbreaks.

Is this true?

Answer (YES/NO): NO